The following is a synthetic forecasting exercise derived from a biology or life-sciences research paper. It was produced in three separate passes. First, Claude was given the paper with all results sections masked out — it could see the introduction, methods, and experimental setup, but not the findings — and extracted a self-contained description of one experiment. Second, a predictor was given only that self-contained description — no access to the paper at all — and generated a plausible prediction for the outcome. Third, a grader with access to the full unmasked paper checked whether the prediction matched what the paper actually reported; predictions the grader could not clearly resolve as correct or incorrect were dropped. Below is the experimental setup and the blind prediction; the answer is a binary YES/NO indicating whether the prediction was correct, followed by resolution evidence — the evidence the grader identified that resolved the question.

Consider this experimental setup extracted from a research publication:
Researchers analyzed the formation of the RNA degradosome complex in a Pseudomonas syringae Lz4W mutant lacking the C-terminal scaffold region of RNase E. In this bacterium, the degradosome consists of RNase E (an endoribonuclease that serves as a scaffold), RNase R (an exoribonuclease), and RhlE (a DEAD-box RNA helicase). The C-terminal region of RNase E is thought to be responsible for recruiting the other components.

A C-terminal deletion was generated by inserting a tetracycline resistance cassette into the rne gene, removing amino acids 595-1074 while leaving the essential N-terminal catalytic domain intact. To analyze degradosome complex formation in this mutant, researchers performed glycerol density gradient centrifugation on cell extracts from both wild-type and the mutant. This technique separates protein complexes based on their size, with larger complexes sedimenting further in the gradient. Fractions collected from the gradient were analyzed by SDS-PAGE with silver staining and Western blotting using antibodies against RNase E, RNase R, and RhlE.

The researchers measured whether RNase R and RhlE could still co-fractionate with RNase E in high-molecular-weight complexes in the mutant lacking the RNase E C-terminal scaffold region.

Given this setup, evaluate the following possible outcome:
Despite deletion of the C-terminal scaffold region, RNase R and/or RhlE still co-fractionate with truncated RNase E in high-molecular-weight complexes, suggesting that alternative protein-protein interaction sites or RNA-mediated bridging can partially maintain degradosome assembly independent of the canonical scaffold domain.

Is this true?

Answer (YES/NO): NO